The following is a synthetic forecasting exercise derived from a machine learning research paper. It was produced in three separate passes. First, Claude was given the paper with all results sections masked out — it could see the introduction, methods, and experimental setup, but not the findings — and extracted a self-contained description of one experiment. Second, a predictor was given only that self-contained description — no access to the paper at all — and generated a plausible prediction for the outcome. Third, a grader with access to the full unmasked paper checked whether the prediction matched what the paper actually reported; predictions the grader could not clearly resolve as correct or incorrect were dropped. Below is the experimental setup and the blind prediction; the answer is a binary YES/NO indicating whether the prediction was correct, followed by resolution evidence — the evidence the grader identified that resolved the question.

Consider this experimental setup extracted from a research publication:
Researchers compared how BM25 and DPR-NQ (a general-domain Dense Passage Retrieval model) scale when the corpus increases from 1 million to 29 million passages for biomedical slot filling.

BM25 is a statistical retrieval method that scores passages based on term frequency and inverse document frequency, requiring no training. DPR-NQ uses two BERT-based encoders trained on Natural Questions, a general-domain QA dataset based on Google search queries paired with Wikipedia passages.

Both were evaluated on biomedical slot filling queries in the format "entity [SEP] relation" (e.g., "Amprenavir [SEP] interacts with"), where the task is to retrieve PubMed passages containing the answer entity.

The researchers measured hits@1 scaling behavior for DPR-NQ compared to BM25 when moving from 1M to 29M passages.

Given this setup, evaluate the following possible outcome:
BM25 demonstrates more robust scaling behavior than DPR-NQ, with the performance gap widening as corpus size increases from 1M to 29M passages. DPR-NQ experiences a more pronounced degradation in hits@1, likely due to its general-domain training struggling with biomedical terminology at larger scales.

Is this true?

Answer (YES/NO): NO